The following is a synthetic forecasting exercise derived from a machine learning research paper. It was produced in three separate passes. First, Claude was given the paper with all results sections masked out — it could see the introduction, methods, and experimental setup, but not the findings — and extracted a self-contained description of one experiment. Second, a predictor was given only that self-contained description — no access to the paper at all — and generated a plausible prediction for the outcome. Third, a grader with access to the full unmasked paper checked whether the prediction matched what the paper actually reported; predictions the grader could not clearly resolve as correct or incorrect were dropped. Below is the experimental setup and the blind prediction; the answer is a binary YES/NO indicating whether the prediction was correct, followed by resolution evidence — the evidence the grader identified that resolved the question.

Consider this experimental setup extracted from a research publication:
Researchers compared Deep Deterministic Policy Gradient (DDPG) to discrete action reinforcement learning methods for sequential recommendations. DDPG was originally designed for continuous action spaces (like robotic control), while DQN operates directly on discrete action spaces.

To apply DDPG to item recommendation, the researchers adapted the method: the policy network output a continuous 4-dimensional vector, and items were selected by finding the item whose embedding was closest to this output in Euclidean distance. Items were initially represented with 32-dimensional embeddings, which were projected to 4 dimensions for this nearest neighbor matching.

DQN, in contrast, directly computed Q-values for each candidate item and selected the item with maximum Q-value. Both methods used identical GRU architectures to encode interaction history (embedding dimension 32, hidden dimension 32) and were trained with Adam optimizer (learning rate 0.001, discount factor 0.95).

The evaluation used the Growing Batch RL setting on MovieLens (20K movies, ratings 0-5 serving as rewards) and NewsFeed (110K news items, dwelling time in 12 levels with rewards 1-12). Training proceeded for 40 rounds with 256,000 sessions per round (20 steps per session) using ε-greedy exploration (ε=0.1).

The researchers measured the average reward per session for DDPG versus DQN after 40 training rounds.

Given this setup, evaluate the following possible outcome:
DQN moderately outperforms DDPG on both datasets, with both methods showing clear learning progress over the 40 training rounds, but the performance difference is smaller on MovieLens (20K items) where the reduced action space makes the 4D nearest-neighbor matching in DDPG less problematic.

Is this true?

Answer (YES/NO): NO